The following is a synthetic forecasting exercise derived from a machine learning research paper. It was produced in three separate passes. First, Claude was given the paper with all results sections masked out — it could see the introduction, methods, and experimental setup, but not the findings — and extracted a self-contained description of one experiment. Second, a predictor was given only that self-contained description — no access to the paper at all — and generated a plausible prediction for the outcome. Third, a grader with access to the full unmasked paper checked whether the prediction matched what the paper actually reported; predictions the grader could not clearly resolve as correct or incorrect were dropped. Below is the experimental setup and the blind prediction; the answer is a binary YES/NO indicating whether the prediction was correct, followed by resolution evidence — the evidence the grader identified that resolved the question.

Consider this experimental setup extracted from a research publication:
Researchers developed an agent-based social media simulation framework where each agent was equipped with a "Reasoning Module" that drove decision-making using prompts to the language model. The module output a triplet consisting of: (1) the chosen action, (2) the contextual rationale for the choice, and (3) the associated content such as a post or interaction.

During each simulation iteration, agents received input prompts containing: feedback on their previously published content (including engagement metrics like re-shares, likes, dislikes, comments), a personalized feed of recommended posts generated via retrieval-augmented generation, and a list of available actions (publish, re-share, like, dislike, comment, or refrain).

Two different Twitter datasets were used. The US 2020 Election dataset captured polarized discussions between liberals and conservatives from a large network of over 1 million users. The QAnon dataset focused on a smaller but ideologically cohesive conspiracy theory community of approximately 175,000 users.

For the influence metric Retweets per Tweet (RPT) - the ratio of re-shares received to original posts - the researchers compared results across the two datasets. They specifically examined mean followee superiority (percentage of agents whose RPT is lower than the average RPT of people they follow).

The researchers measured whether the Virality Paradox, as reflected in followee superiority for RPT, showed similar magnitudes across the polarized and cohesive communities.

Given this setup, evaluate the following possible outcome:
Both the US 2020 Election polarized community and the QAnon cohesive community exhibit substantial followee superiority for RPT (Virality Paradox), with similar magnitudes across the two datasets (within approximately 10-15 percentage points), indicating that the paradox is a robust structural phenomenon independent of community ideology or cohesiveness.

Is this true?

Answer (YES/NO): YES